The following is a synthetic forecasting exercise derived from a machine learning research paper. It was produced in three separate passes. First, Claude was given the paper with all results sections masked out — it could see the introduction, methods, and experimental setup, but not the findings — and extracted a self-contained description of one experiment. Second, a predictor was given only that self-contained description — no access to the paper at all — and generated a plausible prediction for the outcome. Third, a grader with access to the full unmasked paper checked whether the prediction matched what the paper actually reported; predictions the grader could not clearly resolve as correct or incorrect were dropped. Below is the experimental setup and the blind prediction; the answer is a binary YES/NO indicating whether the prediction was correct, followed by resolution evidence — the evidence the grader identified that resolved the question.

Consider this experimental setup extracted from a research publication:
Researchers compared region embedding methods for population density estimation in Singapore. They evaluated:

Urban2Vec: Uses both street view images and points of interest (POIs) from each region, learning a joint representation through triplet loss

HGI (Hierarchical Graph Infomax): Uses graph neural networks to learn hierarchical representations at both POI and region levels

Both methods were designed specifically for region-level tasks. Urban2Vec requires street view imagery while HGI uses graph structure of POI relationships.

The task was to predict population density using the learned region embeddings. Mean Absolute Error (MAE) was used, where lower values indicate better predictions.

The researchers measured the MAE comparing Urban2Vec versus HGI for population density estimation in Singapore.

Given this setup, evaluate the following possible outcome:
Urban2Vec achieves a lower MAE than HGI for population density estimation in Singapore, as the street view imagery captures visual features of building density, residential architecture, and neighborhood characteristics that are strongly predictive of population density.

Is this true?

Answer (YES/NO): NO